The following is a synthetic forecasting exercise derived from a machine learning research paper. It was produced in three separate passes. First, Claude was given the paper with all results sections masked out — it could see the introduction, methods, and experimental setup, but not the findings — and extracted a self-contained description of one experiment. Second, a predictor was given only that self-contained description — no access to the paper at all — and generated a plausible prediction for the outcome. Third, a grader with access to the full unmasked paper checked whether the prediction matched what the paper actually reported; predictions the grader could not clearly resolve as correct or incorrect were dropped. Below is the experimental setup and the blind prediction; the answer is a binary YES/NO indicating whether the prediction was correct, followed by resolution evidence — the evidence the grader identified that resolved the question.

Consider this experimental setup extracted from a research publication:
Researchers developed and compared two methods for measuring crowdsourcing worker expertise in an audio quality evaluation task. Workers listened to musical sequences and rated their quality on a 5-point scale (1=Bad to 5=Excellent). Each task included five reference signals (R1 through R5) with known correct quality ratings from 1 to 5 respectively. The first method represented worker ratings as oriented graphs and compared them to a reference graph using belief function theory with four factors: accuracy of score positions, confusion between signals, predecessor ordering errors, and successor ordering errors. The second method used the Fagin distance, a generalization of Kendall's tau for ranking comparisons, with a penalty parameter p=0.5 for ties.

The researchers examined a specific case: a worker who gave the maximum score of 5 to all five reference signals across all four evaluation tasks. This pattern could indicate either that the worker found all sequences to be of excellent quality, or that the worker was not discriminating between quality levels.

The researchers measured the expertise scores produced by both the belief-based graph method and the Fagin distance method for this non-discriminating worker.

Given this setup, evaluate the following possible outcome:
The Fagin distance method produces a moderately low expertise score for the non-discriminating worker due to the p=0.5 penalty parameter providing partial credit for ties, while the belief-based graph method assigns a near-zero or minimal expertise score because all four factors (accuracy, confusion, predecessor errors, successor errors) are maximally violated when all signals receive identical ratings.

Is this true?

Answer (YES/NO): NO